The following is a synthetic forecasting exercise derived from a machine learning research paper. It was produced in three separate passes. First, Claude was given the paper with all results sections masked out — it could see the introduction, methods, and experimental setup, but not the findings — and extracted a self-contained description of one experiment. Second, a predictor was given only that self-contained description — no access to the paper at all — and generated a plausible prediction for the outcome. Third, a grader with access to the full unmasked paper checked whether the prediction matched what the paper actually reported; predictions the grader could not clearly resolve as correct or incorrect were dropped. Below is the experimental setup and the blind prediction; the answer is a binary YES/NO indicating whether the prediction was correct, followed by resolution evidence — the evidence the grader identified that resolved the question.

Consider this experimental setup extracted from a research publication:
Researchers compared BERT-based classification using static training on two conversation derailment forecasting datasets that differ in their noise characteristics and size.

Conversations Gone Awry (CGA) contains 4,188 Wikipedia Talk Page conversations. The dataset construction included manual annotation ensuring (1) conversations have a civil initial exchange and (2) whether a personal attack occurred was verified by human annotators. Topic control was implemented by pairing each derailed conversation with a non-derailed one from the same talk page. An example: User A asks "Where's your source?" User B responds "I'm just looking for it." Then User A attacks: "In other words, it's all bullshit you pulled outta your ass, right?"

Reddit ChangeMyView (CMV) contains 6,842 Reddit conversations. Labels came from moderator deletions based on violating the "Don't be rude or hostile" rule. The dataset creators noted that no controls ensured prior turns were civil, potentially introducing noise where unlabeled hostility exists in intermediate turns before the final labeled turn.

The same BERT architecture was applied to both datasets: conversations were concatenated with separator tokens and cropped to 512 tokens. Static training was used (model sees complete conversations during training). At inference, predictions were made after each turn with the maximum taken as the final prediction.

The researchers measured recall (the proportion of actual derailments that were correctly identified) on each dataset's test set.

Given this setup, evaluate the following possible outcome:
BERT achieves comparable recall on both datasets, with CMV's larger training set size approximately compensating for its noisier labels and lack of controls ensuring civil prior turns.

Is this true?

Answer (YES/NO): NO